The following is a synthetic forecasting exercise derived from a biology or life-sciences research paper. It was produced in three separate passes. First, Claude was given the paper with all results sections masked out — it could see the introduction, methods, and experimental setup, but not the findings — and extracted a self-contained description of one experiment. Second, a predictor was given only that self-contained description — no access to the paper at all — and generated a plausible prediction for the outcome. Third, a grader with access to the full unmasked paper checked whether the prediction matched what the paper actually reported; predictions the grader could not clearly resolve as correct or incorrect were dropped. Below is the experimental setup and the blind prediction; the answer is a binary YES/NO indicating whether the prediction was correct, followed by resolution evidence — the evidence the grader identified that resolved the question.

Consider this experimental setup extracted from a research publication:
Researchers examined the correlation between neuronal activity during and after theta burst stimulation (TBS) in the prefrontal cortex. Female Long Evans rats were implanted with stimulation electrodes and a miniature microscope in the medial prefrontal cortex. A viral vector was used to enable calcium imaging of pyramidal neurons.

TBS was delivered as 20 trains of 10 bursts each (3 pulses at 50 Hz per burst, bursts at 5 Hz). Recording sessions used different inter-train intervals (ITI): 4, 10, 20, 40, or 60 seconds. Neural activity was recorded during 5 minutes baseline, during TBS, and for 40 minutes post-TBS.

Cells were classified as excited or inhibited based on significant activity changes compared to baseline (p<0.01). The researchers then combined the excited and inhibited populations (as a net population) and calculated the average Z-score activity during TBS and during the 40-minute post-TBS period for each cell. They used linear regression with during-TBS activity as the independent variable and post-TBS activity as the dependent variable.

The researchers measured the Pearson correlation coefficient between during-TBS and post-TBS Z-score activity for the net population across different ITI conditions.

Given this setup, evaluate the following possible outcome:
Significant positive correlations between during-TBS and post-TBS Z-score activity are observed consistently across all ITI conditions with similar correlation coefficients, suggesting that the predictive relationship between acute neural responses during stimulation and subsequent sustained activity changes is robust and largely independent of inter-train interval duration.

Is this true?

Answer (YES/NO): NO